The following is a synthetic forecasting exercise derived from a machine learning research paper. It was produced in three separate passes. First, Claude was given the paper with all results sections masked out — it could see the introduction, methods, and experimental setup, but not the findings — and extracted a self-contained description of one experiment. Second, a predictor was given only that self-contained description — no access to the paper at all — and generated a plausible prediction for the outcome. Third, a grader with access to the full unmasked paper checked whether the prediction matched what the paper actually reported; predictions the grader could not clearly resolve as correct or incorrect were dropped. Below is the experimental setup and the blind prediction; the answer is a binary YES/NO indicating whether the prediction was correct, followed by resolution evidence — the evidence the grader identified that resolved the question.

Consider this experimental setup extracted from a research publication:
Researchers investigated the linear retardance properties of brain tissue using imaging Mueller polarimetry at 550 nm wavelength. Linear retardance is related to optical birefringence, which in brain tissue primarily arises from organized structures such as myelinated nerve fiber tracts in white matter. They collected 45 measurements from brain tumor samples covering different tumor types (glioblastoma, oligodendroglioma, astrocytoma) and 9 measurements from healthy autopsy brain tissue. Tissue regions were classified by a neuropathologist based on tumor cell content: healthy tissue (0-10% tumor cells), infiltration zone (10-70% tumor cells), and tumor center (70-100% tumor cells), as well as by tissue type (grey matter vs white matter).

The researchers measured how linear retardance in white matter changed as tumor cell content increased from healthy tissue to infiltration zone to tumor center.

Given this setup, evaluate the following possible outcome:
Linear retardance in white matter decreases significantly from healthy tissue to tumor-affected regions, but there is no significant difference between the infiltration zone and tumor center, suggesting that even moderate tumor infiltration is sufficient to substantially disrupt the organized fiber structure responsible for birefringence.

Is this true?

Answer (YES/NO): YES